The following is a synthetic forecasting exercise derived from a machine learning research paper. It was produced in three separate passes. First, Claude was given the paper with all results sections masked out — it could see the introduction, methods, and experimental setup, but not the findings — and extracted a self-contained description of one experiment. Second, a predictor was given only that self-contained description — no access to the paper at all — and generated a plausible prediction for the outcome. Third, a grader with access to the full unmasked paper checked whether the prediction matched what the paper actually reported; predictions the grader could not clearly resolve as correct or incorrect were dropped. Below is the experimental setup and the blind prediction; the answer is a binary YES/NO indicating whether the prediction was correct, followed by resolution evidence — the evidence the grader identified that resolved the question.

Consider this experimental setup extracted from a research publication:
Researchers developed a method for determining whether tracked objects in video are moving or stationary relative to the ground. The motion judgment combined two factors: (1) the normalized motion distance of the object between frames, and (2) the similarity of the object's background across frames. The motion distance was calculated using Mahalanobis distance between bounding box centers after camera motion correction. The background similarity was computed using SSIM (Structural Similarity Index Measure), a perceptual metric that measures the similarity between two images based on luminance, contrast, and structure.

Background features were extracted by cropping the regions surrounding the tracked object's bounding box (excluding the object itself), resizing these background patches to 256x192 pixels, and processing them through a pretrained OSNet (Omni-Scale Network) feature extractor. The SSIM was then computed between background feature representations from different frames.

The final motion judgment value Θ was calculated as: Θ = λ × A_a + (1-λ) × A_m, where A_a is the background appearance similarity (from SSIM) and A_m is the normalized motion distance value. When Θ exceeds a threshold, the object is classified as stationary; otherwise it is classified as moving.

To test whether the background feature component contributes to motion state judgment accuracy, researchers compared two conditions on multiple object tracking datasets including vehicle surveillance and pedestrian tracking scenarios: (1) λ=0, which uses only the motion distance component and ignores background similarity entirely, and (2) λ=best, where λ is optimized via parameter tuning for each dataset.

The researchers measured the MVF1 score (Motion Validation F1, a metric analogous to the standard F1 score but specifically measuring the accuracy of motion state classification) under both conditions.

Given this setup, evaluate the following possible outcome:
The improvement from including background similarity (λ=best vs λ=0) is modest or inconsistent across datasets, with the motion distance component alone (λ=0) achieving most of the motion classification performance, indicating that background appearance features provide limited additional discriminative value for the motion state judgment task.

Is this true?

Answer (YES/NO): NO